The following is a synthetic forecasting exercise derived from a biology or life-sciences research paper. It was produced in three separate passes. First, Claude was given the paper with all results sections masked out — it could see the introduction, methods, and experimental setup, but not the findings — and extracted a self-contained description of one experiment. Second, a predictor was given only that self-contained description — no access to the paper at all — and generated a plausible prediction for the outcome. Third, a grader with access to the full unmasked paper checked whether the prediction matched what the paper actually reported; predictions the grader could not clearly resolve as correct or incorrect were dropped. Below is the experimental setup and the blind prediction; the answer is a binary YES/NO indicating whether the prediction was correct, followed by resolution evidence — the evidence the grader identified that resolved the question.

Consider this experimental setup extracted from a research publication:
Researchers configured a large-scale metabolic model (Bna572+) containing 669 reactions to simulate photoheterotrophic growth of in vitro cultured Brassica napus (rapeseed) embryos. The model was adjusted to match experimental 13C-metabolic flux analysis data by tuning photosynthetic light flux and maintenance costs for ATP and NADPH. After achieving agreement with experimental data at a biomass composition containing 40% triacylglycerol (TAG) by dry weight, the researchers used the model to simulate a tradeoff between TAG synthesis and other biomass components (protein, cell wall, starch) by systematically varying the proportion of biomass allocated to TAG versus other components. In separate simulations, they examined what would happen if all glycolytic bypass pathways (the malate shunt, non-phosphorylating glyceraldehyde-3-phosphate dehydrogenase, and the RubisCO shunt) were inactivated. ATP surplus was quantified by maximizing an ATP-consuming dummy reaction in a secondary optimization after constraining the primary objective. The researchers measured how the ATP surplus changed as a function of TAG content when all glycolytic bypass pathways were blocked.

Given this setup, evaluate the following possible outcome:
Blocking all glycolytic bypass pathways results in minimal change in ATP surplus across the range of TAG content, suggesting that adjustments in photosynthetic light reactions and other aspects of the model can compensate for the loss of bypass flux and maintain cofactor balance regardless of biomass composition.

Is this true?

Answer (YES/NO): NO